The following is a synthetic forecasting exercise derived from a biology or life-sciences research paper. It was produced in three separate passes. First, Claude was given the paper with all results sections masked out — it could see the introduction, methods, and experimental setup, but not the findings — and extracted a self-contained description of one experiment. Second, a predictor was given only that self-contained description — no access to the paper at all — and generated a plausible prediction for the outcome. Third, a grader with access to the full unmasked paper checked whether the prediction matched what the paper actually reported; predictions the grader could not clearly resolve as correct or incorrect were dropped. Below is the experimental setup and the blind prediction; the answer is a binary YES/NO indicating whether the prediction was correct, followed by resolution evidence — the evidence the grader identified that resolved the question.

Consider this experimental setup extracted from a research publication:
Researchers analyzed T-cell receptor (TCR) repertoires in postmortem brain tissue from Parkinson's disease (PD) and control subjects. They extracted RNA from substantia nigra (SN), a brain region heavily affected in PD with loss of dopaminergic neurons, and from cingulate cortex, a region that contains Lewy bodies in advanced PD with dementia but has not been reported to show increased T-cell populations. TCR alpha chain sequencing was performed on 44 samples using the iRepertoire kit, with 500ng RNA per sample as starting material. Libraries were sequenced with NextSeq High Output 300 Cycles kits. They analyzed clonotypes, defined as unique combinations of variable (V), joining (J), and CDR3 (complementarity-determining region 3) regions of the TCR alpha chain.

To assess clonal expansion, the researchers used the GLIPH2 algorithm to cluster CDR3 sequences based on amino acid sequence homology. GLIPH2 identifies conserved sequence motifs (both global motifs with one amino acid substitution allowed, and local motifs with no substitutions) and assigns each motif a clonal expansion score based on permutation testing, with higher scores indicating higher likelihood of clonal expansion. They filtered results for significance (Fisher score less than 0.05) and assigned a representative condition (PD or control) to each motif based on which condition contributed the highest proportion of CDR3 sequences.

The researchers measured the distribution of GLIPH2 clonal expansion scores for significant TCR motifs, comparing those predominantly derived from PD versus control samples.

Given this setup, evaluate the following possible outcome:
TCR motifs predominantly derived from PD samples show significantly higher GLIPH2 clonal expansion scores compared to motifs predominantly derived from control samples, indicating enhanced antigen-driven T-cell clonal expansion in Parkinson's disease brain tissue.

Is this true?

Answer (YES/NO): YES